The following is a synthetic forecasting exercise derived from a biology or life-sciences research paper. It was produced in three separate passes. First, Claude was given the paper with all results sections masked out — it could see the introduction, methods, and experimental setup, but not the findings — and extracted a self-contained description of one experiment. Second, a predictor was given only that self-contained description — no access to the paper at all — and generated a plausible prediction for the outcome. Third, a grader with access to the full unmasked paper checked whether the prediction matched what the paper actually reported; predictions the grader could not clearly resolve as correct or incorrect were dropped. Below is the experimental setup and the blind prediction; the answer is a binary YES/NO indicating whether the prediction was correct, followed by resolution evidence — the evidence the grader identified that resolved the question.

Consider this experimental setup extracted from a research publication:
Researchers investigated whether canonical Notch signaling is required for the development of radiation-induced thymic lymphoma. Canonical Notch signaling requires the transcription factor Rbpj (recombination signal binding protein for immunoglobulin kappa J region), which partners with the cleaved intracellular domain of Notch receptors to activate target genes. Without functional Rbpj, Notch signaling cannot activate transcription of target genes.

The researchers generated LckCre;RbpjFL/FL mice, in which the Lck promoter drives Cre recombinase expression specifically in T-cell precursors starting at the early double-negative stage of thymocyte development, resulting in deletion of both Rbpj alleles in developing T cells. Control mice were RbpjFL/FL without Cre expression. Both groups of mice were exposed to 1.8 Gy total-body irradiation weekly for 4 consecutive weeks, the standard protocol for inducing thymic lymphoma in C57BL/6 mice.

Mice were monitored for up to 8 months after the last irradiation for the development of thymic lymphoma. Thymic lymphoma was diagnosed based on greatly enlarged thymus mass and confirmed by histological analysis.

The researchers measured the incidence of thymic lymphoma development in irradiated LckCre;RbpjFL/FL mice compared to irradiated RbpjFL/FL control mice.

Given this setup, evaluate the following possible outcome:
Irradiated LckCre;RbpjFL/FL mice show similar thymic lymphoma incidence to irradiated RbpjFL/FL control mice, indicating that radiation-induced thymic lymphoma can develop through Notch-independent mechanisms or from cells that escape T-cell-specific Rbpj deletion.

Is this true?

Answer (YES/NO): NO